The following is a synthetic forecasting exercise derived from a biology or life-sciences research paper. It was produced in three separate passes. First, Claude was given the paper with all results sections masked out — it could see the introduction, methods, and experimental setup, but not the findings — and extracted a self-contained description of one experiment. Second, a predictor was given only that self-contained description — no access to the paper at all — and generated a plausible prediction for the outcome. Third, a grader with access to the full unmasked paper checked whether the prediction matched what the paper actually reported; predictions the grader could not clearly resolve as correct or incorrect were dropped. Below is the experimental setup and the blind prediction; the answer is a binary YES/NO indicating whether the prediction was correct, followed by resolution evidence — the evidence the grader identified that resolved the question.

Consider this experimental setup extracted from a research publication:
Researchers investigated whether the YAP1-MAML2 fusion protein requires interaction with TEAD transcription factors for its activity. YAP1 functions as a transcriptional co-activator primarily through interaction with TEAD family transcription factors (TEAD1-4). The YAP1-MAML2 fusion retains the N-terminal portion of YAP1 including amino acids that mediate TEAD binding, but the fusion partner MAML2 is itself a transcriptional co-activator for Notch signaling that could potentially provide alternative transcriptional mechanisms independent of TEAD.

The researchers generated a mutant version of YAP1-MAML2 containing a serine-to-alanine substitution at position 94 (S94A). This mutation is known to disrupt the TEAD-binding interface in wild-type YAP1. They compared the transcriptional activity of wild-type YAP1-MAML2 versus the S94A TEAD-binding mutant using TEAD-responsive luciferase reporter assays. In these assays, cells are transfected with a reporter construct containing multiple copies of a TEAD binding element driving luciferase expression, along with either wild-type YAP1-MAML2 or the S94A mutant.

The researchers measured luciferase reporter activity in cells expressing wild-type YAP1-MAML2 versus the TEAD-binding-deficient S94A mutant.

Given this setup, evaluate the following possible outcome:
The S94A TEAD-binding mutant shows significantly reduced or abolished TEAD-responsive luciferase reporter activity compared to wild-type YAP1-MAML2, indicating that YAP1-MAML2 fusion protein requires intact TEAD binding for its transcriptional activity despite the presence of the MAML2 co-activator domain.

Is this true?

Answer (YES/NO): YES